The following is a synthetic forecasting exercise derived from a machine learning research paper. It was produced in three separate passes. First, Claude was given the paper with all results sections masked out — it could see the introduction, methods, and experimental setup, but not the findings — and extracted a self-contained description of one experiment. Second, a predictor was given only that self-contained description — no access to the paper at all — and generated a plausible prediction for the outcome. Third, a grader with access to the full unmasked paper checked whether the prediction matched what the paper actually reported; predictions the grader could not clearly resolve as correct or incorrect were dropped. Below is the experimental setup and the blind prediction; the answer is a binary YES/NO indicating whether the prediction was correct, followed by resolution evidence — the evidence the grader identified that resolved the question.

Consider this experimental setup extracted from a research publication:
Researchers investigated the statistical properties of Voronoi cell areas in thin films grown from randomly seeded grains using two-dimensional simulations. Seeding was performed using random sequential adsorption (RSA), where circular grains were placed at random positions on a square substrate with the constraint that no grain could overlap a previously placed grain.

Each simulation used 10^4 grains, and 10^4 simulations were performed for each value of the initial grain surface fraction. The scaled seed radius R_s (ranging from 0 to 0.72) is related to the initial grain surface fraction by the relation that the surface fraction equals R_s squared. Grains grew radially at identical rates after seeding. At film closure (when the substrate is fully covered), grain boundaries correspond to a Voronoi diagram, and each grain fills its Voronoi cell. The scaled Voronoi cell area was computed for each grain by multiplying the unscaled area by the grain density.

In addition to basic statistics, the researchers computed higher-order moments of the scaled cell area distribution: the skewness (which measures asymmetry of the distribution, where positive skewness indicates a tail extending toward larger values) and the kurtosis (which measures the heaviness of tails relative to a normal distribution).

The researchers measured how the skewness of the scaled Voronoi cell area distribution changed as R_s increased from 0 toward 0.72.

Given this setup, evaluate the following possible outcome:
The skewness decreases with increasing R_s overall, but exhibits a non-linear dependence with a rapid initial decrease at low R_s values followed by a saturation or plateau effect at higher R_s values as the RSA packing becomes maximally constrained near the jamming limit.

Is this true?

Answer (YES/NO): NO